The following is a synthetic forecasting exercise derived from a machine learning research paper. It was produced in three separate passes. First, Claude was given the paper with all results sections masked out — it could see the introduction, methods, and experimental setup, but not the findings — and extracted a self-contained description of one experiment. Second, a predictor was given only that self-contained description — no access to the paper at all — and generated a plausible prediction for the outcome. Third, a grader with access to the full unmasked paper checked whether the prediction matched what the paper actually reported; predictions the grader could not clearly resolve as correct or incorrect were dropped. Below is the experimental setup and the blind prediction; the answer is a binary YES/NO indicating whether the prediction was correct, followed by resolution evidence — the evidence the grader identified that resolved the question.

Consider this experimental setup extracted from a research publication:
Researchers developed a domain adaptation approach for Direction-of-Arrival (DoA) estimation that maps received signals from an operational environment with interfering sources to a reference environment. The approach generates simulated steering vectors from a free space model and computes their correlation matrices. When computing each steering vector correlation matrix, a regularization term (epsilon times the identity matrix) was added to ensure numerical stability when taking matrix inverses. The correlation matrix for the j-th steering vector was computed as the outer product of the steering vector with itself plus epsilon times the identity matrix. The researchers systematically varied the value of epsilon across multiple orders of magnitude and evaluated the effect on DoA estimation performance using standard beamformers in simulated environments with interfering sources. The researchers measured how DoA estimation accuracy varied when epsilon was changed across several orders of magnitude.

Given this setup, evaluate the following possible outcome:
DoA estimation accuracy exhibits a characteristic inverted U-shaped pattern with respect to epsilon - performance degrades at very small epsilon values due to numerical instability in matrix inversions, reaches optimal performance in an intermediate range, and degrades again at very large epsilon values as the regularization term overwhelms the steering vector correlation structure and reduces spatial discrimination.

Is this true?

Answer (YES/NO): NO